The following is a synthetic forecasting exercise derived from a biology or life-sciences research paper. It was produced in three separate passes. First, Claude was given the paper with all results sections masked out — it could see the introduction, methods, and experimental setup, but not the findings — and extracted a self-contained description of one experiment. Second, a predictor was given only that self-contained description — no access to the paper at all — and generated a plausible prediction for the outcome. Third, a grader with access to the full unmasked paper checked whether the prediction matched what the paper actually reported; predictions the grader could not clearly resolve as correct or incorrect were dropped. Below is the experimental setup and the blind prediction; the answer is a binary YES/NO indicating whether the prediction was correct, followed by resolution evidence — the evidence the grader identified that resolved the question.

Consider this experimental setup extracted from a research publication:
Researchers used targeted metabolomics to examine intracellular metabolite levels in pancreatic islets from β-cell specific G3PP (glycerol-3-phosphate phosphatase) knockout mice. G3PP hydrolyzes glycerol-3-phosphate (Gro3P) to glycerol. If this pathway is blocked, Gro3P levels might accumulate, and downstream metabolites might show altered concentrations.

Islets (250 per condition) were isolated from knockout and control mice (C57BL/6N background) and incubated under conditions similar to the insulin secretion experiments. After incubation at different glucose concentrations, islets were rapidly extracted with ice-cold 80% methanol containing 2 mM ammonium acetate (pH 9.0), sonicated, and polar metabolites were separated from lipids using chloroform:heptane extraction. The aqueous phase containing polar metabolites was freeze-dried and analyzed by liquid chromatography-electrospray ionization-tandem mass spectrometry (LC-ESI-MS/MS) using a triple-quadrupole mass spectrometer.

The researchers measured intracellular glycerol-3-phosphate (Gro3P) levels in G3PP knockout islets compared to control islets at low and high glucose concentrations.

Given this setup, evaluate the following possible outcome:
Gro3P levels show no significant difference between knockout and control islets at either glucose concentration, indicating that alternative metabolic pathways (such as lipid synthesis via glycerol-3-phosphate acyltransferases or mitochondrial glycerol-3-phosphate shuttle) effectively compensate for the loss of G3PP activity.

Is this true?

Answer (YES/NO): NO